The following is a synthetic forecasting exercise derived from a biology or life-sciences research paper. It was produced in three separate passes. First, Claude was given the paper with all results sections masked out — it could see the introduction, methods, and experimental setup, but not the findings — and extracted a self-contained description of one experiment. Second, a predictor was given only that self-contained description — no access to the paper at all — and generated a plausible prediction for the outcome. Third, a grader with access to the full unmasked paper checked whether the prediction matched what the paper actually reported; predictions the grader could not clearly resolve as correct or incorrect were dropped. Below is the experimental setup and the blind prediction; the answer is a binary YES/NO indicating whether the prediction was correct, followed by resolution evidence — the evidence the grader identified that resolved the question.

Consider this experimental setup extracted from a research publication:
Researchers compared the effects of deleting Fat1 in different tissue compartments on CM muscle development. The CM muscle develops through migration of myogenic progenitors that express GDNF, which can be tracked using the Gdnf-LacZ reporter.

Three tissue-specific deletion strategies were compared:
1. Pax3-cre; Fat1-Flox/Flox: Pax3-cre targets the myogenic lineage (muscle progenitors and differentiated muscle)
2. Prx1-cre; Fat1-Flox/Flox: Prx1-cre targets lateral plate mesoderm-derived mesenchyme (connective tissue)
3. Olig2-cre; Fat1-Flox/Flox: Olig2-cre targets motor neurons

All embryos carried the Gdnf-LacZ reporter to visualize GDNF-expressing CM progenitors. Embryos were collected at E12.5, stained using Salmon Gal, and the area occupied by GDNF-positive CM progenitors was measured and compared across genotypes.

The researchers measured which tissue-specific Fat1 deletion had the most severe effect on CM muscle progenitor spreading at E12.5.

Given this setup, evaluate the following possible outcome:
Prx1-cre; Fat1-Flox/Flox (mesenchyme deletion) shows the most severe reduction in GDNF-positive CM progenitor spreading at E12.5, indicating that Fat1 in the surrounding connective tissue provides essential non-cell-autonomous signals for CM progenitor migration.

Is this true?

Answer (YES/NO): YES